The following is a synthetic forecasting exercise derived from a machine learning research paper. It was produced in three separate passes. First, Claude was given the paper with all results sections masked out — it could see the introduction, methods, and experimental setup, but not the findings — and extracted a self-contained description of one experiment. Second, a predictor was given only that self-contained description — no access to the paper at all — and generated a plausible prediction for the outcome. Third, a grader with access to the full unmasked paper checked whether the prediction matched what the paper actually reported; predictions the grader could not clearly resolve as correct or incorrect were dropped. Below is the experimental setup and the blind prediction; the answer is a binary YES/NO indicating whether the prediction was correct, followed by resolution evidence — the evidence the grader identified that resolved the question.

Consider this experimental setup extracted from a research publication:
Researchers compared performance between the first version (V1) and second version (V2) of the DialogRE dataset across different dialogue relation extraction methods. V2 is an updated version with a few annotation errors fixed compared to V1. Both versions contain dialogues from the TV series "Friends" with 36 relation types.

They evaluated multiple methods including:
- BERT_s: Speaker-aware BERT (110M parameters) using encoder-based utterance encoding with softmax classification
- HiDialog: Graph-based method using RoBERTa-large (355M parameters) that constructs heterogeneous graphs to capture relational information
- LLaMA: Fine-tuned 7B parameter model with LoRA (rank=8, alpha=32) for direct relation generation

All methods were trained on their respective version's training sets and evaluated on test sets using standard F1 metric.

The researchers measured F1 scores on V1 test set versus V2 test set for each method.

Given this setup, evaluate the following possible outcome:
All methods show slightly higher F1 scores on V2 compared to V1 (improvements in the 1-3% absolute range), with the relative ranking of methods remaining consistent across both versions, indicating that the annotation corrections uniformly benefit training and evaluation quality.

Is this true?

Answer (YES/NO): NO